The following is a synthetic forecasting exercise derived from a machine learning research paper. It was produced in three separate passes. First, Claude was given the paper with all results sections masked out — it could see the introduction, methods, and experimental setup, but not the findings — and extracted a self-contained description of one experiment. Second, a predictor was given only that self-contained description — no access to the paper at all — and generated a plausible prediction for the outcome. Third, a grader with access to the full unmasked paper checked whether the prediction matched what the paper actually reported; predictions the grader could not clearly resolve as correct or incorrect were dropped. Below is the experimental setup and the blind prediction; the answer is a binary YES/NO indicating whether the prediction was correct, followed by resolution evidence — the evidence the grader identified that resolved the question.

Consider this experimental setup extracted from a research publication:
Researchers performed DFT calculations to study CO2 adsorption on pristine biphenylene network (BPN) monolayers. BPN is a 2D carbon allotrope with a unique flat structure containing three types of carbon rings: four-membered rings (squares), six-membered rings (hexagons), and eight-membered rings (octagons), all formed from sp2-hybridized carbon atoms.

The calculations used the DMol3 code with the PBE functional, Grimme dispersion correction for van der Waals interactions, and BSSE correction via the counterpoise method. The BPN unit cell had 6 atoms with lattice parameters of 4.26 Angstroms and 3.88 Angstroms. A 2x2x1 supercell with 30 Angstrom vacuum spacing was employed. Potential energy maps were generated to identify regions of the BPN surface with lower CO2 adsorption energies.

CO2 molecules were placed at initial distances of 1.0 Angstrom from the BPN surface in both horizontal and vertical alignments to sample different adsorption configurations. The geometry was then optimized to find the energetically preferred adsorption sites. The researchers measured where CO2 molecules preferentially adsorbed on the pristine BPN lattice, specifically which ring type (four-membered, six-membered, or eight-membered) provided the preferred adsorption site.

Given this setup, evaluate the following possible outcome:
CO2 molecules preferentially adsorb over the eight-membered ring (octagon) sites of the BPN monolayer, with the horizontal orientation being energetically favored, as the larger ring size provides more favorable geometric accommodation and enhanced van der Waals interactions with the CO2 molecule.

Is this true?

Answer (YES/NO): YES